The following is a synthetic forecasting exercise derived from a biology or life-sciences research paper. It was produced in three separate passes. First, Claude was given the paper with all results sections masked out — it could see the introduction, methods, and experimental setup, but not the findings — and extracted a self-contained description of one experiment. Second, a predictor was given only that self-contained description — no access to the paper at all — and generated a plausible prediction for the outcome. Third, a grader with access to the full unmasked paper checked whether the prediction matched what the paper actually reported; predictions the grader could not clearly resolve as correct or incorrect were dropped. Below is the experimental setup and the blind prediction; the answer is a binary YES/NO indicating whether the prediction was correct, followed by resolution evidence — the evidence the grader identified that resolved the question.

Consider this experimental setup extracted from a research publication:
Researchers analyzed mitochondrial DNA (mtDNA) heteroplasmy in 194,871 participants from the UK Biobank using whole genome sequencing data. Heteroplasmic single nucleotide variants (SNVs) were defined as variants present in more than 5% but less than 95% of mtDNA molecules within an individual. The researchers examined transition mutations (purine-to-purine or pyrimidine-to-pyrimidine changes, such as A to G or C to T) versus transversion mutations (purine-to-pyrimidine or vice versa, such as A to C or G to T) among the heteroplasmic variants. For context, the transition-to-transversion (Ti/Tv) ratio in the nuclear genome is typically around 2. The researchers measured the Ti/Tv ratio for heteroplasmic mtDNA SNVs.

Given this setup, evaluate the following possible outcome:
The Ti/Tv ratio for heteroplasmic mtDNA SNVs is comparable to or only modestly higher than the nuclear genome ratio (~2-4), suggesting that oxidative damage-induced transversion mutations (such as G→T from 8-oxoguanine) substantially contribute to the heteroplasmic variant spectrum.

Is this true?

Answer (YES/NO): NO